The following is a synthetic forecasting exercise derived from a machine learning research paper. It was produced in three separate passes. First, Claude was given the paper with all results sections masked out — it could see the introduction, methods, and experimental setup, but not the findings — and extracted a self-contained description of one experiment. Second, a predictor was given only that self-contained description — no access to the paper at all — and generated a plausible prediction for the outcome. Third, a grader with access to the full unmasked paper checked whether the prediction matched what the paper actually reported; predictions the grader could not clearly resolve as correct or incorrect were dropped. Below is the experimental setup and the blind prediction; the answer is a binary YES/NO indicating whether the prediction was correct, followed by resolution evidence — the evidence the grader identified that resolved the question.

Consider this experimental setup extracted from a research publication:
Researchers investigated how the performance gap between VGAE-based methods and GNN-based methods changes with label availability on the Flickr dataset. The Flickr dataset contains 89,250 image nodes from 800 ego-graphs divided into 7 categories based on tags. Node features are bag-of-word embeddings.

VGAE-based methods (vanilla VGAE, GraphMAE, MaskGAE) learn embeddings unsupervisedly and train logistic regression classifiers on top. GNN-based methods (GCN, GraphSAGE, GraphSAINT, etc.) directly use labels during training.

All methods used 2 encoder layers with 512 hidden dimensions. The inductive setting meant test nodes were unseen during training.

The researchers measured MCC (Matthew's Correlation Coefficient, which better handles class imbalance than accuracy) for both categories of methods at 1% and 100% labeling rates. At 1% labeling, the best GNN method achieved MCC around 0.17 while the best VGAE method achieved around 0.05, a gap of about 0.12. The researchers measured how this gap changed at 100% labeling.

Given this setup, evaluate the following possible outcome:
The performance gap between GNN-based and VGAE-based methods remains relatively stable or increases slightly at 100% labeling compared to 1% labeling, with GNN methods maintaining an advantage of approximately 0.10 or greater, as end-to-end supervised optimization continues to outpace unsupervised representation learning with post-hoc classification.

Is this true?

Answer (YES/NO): NO